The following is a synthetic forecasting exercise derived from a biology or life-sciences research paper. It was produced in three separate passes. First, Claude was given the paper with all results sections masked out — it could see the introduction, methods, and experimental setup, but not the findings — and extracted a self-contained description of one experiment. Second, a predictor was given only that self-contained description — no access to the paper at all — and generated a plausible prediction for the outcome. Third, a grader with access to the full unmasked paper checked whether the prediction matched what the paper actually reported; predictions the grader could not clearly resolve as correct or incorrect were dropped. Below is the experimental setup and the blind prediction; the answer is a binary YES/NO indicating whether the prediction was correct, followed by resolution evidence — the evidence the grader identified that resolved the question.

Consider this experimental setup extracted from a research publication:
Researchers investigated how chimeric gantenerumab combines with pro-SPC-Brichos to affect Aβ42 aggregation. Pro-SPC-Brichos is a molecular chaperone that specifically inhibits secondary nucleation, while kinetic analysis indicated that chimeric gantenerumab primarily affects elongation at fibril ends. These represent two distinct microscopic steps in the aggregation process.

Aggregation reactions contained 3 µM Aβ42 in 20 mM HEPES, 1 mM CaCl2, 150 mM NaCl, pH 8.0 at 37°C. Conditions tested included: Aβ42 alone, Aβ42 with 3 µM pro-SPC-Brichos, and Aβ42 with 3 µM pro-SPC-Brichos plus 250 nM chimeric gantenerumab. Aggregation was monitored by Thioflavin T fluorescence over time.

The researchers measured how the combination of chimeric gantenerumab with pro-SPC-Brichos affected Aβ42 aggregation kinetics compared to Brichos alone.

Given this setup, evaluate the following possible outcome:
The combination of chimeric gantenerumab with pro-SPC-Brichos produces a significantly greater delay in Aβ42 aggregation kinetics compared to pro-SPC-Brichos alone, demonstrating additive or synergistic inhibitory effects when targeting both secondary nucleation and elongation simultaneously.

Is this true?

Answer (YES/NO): YES